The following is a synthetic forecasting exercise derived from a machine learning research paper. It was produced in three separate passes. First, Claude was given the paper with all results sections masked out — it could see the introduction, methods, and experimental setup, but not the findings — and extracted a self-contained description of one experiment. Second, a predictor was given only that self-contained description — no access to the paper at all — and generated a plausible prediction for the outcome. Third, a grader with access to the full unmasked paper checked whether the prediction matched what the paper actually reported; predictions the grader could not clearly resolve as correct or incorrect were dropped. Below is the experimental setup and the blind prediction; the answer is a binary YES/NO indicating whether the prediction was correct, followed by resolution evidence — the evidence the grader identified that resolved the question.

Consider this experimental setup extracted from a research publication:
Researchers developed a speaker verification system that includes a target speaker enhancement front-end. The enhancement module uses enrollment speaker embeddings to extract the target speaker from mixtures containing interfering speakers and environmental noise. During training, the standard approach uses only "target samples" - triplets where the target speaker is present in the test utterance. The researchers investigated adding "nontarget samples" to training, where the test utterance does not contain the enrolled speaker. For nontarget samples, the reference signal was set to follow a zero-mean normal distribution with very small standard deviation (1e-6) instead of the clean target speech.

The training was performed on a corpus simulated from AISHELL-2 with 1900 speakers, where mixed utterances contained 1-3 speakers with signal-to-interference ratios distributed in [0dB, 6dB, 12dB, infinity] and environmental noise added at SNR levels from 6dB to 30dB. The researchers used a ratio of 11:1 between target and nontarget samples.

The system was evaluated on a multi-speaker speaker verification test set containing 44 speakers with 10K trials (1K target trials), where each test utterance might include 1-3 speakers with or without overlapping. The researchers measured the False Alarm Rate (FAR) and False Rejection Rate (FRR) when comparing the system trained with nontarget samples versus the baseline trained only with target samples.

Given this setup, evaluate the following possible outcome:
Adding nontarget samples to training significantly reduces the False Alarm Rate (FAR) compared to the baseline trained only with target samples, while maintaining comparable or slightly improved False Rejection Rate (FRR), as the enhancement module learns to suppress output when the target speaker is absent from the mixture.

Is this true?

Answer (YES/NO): YES